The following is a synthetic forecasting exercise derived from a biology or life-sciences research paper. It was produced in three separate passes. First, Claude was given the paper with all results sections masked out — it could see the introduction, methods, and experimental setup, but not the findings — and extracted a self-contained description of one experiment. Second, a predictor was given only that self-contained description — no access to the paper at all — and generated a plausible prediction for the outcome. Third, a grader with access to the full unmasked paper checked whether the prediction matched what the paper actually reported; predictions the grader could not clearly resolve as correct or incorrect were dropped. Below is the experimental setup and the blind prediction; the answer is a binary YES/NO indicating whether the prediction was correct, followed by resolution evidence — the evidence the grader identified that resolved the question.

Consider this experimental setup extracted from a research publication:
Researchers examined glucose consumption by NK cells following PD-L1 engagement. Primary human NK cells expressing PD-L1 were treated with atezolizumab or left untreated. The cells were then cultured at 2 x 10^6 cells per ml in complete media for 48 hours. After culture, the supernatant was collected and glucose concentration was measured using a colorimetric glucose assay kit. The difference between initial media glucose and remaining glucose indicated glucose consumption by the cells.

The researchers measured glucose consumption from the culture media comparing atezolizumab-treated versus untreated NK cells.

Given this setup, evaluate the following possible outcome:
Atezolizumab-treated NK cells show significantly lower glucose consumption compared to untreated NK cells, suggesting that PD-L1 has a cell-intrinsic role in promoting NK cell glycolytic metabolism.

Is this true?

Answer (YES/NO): NO